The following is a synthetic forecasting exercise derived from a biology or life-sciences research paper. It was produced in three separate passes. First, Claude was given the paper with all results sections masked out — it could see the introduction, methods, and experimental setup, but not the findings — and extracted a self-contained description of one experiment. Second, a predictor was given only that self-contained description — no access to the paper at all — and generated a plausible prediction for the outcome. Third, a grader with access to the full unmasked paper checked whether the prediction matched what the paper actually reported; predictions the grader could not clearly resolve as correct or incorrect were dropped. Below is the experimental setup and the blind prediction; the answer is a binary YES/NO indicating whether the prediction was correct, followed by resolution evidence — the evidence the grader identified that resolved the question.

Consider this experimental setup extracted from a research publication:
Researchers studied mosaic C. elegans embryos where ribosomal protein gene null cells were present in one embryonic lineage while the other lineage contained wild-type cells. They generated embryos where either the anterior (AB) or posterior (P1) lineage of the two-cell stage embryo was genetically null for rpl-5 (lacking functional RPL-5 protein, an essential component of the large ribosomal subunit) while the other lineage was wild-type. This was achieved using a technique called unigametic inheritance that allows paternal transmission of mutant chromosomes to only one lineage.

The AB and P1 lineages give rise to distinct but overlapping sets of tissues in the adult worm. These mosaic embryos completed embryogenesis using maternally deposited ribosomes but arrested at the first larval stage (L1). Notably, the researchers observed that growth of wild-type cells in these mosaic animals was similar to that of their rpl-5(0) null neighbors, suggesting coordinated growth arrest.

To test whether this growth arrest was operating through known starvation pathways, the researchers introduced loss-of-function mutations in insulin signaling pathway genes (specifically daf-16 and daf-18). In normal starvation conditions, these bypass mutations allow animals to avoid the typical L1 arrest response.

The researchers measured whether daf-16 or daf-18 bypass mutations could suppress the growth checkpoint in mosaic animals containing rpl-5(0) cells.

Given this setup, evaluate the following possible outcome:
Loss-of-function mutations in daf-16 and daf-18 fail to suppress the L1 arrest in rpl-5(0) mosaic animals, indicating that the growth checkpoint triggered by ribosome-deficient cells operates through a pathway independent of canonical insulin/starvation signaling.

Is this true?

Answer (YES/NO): YES